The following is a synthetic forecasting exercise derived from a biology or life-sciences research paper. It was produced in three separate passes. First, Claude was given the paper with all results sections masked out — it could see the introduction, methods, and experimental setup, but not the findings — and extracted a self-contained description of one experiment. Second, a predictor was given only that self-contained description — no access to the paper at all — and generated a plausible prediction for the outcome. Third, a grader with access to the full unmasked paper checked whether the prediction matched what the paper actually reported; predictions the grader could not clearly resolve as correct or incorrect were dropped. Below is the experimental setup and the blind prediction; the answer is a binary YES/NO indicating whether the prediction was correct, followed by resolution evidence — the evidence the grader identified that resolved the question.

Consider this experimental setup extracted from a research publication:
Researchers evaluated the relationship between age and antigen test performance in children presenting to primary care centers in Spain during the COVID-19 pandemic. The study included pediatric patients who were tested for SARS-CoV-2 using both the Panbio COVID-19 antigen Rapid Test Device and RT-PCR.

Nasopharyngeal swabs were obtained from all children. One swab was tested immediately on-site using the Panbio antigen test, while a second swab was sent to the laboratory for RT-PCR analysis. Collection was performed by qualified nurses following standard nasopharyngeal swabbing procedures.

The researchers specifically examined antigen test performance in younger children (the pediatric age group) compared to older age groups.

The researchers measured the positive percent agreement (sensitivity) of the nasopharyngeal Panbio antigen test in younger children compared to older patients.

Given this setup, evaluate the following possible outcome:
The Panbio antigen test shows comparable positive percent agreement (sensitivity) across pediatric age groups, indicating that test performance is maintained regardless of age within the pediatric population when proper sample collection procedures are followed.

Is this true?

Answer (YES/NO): NO